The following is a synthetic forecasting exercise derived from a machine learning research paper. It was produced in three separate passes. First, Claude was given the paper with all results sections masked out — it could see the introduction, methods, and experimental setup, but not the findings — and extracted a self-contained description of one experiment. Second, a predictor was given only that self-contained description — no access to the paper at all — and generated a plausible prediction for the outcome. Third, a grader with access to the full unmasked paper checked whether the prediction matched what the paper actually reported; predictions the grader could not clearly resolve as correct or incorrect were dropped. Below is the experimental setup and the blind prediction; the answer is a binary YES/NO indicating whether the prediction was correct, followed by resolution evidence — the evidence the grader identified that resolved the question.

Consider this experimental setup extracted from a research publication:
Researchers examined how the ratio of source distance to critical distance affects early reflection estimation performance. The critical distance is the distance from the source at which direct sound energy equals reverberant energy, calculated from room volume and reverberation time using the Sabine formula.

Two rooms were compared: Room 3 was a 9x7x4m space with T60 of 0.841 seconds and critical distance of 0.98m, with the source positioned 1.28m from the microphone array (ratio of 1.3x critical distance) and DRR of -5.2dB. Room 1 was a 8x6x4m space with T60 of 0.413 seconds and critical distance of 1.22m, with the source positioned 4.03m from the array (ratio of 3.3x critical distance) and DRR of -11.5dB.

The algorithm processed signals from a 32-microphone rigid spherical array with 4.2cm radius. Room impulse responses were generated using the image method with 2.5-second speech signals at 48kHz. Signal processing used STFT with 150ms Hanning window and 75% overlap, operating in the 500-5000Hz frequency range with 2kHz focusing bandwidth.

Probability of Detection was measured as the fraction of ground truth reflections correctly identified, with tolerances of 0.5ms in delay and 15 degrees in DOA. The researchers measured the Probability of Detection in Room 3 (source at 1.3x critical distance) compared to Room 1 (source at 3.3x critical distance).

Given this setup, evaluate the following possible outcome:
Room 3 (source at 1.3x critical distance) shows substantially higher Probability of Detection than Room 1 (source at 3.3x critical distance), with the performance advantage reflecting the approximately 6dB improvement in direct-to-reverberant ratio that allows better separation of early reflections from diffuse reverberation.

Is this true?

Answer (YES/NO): NO